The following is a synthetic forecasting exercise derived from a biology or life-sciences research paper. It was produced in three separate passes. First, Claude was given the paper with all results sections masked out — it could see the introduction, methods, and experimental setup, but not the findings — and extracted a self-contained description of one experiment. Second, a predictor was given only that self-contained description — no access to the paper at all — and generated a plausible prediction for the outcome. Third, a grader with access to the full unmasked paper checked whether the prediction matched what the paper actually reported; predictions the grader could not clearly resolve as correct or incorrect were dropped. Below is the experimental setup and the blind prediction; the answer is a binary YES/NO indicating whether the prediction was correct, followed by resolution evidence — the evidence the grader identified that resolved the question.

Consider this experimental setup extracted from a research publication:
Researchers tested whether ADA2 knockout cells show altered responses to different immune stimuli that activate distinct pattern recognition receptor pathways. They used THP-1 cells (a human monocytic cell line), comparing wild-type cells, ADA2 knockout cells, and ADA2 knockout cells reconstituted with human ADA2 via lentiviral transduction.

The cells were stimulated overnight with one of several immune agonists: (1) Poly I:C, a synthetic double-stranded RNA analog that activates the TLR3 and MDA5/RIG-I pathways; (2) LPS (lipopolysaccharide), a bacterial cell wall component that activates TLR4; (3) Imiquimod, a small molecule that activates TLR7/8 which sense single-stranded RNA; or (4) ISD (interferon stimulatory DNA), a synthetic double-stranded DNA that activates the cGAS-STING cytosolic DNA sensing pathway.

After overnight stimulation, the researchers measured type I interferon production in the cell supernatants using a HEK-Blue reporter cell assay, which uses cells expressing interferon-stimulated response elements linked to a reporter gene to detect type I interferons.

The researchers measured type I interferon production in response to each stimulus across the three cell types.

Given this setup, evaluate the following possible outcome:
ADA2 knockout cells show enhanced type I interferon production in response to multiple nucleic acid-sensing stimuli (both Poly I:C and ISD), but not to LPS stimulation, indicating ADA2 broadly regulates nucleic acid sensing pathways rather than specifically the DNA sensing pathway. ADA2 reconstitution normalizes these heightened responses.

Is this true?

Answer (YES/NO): NO